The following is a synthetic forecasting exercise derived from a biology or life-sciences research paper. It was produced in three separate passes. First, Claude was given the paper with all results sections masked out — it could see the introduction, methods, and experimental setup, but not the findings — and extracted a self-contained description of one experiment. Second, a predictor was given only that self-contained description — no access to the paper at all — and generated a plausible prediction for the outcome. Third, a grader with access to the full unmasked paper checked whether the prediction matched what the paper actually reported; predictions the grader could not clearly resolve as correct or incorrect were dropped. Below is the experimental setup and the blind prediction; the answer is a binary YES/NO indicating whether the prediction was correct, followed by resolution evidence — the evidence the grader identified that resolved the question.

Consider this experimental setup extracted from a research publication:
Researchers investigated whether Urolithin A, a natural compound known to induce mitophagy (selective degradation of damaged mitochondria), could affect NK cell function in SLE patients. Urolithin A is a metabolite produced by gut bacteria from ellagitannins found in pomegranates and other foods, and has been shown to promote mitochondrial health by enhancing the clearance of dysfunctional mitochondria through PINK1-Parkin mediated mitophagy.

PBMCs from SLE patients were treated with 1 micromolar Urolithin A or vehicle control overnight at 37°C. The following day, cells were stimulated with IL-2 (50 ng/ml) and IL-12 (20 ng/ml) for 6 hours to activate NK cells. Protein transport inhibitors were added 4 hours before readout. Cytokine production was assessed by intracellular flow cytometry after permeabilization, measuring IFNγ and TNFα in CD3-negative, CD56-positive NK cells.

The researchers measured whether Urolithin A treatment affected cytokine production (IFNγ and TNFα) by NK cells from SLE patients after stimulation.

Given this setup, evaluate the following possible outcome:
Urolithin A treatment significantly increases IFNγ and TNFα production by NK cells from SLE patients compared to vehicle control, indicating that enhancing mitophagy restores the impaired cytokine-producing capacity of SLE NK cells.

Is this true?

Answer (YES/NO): YES